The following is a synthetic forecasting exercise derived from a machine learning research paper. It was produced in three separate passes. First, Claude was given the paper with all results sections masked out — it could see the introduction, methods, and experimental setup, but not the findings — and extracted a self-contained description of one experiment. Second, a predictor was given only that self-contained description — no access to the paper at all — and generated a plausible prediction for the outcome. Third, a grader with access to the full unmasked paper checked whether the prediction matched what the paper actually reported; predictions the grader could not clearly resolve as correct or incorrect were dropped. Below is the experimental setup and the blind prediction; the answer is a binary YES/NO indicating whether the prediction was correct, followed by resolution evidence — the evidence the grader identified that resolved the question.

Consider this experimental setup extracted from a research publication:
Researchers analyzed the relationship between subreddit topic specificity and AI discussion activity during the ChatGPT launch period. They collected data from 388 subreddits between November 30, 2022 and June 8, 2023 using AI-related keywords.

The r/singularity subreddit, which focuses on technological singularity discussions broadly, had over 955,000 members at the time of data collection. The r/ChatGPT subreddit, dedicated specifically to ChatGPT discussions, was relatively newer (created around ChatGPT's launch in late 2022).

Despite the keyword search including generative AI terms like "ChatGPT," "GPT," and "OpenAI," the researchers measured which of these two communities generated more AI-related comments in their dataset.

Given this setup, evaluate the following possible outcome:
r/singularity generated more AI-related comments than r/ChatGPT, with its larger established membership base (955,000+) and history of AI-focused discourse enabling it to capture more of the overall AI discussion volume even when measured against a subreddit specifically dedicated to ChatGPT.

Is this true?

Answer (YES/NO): YES